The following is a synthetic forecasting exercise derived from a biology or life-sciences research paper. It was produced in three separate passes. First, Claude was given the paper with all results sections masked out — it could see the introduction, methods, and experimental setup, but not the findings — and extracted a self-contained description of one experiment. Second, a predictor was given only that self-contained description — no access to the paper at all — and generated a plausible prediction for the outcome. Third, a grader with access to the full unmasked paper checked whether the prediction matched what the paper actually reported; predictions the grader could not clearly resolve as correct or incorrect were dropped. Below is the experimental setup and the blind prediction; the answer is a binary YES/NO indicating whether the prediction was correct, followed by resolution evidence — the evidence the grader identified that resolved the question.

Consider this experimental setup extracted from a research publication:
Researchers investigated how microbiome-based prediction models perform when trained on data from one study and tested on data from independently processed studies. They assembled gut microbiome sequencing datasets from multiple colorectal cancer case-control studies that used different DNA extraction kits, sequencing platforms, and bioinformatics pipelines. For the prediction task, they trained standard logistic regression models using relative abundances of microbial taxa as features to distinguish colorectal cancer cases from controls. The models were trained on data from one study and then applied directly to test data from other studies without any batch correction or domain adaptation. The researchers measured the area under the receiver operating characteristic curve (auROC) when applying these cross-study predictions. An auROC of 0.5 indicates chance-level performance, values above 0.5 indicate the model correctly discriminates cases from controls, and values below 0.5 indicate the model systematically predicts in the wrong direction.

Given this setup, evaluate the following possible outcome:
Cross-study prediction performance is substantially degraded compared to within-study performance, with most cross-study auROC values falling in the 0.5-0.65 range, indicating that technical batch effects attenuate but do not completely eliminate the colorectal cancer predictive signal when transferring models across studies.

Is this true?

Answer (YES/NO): YES